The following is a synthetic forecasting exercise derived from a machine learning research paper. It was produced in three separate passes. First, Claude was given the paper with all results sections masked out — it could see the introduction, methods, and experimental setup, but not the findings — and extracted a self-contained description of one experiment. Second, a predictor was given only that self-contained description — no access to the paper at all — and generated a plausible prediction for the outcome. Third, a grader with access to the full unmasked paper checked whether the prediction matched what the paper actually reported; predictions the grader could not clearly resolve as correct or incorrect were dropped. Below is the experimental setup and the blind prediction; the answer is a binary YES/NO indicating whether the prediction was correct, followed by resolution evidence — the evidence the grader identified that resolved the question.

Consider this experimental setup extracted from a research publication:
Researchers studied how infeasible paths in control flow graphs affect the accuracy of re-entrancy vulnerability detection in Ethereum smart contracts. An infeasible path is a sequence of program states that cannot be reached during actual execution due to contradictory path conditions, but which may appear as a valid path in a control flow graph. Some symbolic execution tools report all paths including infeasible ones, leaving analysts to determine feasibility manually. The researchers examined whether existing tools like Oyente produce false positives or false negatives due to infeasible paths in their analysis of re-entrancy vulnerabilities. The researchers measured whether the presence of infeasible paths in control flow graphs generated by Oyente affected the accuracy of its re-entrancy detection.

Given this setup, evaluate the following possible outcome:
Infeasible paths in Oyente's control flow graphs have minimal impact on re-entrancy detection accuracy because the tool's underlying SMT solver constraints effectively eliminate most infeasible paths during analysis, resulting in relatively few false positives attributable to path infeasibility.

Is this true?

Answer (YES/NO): NO